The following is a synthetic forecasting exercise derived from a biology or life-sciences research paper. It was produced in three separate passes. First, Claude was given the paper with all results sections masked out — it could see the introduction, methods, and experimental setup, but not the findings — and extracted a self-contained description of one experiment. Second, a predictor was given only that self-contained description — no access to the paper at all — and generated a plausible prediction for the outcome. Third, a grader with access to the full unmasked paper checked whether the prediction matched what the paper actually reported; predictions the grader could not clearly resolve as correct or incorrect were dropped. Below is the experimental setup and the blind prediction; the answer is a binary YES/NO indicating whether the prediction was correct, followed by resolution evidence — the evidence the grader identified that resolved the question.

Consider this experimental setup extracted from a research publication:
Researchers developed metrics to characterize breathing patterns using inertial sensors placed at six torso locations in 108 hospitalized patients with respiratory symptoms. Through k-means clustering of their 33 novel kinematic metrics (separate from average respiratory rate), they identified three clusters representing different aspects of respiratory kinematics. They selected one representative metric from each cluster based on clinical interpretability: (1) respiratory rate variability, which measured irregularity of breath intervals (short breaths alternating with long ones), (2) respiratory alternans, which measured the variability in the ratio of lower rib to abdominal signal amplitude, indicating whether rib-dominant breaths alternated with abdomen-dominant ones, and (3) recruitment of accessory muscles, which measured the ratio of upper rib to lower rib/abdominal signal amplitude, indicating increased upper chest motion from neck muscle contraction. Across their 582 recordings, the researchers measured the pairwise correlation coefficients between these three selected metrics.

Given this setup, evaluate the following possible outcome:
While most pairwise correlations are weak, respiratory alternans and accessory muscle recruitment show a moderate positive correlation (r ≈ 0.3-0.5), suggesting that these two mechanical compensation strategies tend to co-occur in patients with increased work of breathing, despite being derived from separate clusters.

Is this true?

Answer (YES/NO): NO